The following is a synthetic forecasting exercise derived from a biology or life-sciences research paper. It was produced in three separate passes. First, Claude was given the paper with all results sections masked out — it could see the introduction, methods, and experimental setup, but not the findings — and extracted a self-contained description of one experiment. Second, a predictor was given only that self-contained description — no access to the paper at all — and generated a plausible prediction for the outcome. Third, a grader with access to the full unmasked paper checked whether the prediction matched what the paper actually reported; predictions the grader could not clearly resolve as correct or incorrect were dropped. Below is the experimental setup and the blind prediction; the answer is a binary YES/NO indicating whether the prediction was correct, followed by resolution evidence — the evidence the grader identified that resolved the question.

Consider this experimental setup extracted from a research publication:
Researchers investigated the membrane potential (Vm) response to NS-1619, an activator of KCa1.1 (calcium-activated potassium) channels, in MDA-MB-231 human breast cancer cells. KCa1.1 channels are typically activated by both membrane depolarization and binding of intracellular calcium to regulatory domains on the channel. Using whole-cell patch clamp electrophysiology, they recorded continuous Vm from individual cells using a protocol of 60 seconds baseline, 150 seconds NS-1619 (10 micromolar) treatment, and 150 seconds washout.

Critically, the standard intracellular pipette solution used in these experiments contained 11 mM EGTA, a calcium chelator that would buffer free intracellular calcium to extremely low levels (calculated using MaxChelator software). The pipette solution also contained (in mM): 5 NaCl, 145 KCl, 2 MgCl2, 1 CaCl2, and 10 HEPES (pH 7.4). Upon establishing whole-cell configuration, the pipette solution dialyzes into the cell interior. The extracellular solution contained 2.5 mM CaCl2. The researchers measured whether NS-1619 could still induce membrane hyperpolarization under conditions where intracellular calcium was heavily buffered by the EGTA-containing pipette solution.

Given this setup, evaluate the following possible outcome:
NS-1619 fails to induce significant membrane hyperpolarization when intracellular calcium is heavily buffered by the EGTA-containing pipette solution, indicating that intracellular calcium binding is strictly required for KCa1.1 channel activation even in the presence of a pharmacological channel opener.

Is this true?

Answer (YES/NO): NO